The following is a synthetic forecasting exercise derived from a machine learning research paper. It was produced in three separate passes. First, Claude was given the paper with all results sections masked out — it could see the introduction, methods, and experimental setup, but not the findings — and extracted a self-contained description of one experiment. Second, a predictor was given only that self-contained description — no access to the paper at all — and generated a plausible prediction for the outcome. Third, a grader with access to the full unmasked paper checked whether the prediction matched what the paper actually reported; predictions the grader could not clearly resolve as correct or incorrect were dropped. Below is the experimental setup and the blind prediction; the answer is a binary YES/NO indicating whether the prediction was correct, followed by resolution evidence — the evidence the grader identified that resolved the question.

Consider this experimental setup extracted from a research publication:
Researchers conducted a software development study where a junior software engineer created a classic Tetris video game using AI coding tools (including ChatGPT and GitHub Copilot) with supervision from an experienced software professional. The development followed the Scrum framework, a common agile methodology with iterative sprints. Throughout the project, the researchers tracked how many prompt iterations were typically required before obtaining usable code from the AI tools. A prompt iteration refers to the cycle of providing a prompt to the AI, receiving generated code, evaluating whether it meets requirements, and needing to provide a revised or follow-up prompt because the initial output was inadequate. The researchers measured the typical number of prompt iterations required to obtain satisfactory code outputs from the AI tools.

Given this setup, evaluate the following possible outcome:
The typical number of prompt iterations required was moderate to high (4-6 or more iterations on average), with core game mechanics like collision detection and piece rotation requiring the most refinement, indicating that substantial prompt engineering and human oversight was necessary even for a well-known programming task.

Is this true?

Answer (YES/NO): NO